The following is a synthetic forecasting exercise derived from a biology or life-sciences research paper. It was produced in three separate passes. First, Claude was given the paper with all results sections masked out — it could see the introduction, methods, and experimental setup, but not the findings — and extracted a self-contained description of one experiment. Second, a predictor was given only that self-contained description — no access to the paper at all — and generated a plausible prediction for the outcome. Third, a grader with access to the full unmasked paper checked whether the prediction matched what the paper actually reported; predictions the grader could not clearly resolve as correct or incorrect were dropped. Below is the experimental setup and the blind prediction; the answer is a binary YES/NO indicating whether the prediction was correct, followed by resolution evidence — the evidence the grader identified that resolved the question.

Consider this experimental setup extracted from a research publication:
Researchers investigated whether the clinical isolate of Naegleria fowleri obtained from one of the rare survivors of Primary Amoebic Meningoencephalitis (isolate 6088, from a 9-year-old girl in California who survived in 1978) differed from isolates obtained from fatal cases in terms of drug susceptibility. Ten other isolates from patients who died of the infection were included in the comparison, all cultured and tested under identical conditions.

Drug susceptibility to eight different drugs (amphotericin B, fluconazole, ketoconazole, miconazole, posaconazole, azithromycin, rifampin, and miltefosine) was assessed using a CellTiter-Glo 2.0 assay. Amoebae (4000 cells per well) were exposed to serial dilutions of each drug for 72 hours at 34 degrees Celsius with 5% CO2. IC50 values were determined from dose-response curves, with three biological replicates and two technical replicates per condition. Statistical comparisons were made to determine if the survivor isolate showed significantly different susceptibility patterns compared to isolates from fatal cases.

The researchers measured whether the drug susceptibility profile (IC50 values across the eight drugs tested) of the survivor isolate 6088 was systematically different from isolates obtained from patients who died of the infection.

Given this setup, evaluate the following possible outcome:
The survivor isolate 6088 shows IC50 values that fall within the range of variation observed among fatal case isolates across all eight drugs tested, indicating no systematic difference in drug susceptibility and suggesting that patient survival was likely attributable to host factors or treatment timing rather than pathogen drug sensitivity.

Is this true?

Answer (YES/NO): NO